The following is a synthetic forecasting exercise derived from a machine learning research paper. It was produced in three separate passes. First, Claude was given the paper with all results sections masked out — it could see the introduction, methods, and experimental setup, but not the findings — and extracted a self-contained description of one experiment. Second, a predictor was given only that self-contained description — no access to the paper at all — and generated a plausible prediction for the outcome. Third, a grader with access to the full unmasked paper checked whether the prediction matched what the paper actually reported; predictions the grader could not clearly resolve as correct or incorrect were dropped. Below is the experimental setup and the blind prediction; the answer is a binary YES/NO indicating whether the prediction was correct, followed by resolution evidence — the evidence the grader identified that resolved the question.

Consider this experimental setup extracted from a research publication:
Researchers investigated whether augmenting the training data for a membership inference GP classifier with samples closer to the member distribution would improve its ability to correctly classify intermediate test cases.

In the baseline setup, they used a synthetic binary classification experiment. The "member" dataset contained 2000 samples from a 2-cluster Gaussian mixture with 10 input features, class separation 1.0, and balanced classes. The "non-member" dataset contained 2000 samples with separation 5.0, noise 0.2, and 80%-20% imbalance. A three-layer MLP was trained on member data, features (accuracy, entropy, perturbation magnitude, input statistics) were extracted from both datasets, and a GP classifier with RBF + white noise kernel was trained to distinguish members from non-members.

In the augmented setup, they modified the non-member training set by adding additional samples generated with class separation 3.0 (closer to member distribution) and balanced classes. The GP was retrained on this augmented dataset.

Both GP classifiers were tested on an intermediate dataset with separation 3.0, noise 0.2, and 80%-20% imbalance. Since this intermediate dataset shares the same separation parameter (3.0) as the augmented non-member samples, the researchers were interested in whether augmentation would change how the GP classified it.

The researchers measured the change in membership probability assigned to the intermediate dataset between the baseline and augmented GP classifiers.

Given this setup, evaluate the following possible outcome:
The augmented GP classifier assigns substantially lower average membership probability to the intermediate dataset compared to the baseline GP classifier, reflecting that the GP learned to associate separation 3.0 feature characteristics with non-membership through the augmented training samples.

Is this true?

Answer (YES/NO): YES